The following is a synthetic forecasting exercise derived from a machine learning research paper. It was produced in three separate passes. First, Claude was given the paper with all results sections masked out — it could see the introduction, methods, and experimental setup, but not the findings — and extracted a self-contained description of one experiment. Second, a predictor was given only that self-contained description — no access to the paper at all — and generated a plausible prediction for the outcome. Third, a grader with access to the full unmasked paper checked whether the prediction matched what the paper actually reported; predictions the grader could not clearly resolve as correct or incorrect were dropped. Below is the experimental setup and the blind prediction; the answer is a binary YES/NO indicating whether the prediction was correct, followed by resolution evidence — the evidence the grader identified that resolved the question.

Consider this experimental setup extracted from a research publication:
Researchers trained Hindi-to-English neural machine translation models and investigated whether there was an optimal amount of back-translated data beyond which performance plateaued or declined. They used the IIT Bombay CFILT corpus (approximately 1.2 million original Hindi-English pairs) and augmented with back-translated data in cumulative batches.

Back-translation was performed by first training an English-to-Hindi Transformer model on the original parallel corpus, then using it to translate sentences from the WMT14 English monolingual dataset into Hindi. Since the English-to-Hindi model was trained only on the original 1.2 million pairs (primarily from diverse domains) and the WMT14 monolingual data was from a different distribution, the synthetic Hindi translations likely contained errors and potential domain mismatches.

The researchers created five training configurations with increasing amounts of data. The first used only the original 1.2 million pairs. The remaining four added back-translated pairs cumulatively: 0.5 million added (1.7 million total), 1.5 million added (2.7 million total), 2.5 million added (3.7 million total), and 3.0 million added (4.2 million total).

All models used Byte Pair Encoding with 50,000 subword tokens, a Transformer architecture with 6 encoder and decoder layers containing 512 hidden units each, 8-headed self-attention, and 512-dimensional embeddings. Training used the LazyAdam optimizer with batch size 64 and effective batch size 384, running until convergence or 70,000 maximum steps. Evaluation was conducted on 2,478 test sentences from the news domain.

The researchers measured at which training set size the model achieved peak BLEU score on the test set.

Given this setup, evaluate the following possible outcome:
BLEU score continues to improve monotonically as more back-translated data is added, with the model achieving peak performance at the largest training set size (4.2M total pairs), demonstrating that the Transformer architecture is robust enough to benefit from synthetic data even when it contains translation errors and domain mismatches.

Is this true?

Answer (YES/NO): NO